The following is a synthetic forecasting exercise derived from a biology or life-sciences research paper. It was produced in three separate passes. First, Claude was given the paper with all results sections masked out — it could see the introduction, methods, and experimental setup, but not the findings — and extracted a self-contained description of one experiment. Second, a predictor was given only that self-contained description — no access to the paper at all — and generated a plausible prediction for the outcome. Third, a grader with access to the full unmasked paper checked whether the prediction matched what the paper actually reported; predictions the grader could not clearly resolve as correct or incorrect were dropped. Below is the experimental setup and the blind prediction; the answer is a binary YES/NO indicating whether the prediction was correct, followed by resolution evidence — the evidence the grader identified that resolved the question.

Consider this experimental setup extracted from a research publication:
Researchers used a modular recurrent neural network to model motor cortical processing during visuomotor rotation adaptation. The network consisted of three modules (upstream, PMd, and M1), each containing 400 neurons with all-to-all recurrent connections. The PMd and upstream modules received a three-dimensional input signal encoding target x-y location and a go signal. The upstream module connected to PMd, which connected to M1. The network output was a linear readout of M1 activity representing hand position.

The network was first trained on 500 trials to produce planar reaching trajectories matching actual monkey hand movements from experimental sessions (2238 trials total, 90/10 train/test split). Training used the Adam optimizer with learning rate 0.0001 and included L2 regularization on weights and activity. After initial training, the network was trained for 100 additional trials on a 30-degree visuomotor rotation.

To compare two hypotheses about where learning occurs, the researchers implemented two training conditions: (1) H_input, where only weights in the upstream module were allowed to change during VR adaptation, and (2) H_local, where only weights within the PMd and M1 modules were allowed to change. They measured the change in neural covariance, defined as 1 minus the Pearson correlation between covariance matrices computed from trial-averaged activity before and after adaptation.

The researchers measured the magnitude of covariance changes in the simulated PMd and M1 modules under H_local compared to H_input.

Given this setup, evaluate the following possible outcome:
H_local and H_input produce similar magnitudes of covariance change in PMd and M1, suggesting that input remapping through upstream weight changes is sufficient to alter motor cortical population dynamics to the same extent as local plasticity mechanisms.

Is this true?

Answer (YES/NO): YES